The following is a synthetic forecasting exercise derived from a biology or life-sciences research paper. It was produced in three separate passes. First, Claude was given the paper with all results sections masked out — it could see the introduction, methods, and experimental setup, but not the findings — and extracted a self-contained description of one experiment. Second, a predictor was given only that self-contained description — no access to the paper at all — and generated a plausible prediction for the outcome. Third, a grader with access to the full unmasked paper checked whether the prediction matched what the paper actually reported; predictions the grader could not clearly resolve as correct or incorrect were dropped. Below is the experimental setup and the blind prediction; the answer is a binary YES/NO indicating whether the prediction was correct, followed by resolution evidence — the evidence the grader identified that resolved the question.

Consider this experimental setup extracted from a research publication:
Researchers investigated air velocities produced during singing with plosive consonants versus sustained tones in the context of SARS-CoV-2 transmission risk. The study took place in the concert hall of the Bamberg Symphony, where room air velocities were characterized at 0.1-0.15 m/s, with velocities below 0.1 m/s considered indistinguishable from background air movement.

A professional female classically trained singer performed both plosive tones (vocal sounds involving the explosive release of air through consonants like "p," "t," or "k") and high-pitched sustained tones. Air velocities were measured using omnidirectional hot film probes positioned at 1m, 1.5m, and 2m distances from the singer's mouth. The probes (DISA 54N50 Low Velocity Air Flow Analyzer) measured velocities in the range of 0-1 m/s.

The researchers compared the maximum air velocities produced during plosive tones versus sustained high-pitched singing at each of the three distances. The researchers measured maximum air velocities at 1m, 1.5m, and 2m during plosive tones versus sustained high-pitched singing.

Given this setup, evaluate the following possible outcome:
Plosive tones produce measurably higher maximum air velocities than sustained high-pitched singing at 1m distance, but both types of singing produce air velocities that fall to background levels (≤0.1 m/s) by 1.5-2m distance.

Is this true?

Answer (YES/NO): NO